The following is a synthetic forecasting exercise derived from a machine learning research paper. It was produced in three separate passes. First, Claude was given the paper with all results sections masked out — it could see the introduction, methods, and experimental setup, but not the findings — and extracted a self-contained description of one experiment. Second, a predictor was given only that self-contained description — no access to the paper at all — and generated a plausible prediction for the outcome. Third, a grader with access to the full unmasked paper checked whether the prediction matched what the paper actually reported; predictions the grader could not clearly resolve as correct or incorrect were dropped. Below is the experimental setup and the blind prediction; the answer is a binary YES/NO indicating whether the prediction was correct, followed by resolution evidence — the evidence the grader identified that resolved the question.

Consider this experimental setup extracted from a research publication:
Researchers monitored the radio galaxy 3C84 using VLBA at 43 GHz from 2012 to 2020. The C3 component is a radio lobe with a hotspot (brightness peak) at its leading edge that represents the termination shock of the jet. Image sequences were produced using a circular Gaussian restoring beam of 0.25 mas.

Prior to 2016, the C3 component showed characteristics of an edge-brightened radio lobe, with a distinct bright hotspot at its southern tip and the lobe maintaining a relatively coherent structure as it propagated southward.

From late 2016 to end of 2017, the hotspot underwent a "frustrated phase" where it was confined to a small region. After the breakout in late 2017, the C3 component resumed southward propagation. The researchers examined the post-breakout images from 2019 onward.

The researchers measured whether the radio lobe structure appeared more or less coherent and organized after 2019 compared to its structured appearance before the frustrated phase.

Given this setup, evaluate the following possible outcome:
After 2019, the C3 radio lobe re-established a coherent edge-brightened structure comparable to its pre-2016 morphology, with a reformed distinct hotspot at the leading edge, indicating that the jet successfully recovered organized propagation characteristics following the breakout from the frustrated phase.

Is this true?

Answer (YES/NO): NO